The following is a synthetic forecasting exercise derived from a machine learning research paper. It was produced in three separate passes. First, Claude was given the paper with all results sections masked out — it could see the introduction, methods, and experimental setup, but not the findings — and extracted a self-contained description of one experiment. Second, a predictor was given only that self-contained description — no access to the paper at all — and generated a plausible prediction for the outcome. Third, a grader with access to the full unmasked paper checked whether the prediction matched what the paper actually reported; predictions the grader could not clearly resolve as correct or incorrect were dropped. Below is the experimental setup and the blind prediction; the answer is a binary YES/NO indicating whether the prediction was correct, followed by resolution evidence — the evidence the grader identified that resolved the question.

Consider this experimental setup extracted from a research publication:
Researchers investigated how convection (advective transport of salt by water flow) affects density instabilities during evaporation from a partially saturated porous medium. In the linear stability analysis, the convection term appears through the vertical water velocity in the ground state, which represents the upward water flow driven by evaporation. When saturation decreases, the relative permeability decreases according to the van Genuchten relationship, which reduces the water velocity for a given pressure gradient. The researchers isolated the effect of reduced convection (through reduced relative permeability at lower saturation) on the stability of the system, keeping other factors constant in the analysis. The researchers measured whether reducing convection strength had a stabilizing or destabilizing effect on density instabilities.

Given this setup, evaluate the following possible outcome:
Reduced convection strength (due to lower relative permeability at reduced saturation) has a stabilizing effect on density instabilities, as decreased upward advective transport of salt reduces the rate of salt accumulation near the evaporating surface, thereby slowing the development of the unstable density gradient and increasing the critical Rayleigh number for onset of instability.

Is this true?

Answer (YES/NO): YES